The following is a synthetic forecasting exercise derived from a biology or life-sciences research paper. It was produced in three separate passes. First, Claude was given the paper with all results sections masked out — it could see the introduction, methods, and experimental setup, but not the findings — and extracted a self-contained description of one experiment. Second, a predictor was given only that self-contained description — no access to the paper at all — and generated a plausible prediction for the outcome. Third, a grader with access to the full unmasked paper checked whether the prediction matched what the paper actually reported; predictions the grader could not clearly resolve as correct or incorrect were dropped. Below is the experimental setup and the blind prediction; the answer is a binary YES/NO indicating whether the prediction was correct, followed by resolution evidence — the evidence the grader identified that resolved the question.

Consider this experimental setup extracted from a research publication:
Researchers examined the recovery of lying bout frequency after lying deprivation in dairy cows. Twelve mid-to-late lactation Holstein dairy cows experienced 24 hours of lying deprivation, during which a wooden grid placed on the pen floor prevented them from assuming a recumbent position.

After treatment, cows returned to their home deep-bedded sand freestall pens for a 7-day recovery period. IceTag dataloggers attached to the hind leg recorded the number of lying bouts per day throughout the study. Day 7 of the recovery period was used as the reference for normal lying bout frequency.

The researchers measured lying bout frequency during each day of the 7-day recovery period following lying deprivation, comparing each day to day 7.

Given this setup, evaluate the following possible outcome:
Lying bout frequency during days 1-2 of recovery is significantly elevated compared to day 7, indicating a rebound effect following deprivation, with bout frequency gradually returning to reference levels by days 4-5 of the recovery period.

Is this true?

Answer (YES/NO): NO